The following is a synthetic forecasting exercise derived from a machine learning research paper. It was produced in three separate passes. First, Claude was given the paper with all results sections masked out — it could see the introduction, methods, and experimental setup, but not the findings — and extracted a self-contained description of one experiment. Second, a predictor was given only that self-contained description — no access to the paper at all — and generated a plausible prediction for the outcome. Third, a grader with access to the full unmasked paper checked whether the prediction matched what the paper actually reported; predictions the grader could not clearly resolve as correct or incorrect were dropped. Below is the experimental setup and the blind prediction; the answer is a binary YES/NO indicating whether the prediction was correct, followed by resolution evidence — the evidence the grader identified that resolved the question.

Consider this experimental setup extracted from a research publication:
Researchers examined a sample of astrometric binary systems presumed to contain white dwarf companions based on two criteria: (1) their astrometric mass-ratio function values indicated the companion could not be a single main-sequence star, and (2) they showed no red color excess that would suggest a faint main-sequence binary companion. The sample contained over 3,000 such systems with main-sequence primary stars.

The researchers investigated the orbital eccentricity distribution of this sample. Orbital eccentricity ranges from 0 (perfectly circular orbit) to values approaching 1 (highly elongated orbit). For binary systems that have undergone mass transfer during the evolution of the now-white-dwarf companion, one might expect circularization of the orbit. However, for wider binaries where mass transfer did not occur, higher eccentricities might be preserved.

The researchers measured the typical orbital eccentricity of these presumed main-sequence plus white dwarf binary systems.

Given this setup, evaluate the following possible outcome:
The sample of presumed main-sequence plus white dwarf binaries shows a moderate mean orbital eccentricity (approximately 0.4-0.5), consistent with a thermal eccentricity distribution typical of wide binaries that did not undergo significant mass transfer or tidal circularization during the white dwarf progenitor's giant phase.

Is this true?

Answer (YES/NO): NO